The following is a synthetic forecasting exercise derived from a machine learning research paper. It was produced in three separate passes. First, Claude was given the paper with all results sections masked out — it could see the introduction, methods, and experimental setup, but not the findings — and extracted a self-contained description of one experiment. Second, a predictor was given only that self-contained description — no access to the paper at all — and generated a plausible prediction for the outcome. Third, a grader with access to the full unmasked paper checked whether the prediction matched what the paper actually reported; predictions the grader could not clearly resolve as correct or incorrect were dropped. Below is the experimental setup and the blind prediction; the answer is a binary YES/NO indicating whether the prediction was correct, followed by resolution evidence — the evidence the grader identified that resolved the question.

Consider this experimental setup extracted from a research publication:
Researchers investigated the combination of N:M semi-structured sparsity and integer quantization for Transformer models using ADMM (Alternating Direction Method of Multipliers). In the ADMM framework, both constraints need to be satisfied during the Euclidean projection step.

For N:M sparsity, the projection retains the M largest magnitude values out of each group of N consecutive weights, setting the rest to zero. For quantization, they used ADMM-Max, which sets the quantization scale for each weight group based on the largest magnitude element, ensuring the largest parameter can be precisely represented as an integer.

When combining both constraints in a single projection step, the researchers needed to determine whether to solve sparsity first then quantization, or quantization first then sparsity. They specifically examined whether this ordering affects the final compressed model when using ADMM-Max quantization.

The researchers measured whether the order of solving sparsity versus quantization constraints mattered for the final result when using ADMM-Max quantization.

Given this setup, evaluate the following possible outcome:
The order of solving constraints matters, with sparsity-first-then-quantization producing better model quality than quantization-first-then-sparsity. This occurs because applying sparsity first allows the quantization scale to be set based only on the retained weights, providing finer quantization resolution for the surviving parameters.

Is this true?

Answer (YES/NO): NO